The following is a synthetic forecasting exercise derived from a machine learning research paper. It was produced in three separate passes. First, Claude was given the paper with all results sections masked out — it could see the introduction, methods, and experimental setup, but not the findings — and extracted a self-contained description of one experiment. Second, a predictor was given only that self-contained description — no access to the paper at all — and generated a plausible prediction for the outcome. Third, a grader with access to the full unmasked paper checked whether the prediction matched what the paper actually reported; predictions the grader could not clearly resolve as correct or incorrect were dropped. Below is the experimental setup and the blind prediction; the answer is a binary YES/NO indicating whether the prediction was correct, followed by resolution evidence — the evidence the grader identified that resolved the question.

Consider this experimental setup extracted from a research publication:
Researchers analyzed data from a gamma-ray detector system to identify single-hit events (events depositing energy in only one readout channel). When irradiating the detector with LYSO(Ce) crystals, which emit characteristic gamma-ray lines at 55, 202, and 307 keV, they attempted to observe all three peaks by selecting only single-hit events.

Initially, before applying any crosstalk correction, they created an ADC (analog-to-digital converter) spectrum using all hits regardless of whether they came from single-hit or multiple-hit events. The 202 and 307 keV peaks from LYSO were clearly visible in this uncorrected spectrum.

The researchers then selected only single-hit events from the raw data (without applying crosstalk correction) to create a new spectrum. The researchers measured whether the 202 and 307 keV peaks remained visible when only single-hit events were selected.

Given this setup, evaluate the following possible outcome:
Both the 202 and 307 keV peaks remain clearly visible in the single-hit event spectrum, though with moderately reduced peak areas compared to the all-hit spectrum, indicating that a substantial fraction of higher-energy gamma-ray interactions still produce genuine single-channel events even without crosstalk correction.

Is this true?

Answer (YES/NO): NO